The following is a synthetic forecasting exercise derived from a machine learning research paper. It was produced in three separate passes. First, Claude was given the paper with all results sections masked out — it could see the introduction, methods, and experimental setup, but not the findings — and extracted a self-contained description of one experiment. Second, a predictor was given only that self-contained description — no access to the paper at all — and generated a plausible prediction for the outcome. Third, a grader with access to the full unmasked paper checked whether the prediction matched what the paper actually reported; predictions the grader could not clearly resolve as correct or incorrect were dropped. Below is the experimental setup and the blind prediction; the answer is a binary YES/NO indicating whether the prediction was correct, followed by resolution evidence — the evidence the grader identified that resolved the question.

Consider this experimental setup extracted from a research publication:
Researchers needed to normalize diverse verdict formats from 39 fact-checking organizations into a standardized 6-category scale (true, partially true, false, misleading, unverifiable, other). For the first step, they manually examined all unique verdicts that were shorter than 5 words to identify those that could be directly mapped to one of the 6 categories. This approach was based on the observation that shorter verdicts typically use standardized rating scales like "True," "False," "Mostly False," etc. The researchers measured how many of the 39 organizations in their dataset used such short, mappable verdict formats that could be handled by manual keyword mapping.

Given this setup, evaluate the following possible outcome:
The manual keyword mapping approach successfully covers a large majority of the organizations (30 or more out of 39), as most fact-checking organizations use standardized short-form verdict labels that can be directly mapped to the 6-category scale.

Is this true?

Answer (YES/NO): YES